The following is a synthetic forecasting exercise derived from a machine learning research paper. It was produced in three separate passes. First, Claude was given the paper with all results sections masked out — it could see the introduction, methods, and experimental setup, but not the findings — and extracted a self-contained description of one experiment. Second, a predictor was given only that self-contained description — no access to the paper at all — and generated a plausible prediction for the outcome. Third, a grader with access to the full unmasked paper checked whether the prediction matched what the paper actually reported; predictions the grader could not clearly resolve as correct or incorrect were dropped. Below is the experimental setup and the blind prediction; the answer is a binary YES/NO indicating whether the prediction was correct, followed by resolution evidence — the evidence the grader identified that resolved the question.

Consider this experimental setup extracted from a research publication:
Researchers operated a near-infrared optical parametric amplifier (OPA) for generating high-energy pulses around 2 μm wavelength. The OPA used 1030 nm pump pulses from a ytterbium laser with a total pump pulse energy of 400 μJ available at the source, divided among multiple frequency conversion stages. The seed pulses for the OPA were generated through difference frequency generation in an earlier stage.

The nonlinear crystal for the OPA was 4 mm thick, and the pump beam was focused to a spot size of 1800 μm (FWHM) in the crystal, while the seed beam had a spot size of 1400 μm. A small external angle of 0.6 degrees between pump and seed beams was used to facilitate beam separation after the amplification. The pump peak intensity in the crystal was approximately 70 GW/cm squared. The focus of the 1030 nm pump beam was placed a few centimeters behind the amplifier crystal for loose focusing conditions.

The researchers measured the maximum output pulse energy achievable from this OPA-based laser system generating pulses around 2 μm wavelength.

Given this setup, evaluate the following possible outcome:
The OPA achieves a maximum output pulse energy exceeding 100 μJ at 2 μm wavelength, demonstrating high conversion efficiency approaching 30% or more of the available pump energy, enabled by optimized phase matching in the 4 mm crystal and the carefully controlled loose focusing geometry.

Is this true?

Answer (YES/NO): NO